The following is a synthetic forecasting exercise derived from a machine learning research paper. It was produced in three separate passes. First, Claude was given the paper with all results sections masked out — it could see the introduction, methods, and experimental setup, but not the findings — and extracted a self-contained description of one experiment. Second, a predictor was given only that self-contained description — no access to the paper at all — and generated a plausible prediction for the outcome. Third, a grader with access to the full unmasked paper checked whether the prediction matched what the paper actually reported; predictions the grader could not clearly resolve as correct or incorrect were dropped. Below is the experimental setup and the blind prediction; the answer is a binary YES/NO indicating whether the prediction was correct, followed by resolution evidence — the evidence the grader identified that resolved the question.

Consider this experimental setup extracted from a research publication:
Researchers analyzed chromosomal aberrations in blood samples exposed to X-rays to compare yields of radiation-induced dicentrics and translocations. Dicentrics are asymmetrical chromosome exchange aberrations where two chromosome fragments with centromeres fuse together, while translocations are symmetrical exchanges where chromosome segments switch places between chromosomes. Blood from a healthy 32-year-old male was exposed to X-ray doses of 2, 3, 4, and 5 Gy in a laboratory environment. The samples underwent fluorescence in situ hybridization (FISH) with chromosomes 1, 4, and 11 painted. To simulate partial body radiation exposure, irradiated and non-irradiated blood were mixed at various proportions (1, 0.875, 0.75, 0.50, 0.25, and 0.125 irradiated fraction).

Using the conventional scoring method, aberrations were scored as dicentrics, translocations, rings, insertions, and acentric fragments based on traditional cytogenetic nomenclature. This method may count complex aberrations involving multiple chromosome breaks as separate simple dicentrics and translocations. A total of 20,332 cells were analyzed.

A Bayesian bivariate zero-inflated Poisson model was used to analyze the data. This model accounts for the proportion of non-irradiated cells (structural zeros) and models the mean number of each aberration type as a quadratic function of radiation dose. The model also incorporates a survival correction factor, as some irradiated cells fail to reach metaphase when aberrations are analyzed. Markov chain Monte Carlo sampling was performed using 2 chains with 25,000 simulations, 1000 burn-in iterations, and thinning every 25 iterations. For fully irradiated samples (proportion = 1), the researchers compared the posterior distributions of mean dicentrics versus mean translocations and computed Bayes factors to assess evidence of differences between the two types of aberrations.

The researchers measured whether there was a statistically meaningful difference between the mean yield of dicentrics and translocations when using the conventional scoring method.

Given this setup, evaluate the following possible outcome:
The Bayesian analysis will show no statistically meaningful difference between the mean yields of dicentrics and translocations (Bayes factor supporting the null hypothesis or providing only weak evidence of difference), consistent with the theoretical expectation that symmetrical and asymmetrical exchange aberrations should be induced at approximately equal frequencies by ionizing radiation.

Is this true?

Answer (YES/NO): YES